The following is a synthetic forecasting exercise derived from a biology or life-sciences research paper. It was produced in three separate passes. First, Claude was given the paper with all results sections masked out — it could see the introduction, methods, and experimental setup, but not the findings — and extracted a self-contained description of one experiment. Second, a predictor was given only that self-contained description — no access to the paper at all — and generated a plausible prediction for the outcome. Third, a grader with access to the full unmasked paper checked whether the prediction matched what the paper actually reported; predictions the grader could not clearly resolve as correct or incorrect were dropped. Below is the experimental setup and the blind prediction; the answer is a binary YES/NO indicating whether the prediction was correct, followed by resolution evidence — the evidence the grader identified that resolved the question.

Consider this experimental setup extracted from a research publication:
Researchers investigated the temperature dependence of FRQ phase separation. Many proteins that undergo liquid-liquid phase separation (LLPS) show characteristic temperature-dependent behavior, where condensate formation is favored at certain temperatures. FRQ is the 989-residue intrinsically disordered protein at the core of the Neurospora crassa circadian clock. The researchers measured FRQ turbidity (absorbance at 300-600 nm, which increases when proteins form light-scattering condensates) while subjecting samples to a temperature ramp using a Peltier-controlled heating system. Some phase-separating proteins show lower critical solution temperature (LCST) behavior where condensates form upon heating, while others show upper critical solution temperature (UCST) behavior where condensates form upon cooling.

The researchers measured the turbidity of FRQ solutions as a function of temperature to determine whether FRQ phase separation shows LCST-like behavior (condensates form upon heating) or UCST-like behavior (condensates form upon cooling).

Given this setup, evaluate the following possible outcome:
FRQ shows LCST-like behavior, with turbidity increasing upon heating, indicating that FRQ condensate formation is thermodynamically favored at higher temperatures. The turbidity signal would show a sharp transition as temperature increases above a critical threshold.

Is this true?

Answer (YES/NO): YES